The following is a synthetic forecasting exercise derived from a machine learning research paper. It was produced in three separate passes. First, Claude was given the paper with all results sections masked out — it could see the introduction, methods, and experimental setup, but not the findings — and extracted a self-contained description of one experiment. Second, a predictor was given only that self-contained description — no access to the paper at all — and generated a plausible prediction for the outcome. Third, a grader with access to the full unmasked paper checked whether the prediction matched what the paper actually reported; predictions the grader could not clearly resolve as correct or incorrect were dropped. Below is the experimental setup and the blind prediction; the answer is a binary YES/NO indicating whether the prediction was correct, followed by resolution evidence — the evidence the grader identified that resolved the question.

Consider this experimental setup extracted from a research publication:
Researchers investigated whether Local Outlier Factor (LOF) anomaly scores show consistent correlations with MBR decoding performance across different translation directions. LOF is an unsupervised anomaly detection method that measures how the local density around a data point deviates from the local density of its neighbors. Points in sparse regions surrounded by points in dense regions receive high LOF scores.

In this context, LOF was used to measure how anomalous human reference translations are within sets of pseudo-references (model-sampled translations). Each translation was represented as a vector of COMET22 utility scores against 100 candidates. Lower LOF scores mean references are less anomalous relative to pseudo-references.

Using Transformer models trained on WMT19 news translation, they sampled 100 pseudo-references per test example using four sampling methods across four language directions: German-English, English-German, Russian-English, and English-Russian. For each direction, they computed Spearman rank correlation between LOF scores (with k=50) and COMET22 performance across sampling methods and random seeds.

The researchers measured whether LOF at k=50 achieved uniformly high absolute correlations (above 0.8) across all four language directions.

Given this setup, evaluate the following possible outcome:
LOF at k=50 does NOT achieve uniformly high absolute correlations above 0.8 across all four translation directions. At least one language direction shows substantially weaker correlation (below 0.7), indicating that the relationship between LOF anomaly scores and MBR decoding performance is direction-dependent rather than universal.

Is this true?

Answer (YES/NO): NO